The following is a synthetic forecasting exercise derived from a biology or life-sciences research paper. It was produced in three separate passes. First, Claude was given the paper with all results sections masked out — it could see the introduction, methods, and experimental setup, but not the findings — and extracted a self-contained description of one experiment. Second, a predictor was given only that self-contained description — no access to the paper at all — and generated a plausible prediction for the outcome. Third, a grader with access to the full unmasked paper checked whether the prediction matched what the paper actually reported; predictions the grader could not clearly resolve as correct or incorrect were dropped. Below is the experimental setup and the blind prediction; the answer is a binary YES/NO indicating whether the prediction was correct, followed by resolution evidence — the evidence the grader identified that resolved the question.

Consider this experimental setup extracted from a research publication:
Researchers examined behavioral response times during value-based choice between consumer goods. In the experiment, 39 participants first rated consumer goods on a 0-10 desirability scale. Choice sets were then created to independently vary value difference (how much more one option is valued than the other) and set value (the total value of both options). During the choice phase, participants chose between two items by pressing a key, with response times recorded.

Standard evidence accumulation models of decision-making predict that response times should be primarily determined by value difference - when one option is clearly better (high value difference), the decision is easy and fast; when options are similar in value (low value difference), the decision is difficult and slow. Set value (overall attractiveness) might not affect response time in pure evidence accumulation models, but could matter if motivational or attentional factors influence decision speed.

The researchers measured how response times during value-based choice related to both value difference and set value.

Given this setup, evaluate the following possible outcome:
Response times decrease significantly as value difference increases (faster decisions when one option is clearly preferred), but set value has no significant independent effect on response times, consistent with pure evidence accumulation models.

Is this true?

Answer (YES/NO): NO